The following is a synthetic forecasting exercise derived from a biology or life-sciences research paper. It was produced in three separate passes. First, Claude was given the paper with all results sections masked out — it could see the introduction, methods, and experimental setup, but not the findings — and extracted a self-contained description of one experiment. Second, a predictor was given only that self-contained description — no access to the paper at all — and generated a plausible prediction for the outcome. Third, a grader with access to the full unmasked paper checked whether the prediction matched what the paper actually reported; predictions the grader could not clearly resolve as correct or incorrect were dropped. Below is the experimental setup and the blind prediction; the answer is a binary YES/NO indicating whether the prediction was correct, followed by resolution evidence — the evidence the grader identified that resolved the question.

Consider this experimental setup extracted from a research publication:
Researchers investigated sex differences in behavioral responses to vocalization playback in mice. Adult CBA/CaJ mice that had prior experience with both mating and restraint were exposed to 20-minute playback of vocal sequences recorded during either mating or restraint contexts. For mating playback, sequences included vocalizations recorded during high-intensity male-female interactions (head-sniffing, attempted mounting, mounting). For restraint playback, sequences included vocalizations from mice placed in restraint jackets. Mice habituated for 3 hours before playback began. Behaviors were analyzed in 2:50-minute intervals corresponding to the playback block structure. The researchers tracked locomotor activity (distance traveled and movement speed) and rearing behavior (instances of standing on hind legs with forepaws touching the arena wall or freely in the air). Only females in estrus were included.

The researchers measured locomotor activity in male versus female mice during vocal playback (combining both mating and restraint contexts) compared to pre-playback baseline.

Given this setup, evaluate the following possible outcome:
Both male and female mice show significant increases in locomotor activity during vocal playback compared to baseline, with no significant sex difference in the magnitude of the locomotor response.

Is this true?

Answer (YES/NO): NO